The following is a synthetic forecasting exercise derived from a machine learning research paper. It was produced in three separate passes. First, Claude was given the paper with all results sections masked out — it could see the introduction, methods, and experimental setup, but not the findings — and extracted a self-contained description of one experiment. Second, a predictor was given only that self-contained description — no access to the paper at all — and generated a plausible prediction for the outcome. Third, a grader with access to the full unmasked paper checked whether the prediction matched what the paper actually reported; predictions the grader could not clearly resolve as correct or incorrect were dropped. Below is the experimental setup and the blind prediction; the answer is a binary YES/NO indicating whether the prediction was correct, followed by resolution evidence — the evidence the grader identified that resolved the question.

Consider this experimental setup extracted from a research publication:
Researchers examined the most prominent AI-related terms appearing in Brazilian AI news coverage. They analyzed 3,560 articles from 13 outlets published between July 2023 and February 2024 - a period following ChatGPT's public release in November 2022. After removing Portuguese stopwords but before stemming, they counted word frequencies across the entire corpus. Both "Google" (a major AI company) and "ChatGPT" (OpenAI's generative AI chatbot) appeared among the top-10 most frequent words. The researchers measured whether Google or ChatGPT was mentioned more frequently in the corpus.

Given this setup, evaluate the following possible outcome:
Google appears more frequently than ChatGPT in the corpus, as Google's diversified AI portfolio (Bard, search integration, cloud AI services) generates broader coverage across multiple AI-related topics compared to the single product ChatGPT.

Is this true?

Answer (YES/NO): YES